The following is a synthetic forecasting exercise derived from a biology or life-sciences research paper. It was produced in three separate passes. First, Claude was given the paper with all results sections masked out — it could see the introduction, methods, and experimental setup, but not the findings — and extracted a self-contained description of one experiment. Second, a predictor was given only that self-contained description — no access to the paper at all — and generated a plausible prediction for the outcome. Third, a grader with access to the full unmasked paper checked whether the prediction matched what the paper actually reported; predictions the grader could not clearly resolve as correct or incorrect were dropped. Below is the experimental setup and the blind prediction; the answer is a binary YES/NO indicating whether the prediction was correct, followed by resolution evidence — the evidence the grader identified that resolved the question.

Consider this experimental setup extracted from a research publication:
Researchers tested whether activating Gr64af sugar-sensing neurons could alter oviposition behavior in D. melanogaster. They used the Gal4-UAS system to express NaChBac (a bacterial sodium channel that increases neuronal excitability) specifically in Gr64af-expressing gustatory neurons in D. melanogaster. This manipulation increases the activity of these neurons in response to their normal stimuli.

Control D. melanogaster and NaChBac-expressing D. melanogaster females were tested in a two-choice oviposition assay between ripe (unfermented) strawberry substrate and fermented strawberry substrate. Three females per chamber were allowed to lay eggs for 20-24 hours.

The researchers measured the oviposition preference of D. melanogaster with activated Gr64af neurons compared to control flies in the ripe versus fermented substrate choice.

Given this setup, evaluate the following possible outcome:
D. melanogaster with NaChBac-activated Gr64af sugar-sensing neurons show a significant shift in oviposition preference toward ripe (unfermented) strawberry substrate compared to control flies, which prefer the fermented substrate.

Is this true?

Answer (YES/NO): YES